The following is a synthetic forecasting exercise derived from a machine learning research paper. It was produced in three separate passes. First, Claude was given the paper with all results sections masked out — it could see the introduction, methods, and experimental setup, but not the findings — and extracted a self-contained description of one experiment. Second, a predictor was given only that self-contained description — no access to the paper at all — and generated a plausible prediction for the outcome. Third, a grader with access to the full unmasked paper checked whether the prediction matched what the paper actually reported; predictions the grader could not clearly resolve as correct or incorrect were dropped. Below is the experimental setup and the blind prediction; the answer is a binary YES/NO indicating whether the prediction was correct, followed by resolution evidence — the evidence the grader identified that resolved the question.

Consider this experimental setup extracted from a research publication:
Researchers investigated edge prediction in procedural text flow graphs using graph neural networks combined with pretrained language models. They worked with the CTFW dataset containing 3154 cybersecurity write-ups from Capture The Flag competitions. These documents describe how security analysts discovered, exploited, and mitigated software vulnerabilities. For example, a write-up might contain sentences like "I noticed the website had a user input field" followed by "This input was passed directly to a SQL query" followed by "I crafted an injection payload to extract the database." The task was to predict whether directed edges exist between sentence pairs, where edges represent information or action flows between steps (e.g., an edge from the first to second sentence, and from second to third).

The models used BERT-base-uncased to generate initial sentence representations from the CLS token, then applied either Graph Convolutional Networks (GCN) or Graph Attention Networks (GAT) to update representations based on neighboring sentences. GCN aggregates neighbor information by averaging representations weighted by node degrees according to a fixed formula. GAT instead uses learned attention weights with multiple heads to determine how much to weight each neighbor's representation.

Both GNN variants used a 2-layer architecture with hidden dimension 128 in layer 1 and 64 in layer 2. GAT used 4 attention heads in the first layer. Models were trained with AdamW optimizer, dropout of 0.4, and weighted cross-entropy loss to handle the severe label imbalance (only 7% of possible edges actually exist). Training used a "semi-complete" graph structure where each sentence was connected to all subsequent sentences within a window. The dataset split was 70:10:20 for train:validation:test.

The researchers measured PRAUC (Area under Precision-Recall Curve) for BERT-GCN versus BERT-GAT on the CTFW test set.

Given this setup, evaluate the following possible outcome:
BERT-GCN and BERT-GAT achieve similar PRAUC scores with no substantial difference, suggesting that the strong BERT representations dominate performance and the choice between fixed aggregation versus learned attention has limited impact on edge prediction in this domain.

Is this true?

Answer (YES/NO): NO